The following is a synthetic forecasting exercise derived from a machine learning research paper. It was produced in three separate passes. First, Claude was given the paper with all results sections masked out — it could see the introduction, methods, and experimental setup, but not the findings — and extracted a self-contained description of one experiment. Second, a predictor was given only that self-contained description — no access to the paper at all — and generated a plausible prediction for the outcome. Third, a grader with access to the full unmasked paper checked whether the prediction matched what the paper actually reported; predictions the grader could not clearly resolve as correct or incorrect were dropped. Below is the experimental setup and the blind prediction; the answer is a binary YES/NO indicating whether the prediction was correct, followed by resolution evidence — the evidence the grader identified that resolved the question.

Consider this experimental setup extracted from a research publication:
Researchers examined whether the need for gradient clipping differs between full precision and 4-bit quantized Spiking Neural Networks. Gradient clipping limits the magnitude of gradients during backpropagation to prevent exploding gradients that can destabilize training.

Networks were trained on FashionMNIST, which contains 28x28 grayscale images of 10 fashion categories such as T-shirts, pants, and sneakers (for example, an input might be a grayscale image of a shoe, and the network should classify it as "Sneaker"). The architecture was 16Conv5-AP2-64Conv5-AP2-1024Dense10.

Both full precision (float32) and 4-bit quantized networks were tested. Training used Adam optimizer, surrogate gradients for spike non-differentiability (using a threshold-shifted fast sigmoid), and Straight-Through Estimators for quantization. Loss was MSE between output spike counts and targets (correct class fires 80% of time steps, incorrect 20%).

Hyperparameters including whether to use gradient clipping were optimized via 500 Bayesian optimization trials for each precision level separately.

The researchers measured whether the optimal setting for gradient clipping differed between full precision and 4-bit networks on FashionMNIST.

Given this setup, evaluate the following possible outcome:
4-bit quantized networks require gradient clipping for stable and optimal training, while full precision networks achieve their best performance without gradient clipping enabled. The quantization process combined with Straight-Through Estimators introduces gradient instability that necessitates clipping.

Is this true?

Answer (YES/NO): NO